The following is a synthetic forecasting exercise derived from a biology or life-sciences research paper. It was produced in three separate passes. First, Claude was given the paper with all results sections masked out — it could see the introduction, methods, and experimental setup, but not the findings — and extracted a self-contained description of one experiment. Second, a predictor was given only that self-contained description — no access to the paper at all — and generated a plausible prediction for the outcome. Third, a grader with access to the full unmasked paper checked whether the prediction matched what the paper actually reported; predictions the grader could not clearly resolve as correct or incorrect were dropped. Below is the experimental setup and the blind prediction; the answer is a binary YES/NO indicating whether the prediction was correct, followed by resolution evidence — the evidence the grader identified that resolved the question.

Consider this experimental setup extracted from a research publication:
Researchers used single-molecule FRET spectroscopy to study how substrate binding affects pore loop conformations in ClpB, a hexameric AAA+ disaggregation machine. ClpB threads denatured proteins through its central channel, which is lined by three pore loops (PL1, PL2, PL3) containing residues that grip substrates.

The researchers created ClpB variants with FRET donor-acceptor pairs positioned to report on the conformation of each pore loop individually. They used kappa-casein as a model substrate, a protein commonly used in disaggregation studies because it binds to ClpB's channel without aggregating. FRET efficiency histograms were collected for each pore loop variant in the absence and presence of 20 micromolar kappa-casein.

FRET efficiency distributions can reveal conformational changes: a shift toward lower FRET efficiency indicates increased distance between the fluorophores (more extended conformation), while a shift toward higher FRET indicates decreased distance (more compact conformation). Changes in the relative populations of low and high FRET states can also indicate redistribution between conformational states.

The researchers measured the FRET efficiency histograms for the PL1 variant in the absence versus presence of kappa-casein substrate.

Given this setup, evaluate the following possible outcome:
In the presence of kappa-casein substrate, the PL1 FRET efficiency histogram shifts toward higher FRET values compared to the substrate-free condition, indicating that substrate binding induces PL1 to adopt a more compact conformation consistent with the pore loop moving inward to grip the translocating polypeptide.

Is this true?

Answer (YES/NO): NO